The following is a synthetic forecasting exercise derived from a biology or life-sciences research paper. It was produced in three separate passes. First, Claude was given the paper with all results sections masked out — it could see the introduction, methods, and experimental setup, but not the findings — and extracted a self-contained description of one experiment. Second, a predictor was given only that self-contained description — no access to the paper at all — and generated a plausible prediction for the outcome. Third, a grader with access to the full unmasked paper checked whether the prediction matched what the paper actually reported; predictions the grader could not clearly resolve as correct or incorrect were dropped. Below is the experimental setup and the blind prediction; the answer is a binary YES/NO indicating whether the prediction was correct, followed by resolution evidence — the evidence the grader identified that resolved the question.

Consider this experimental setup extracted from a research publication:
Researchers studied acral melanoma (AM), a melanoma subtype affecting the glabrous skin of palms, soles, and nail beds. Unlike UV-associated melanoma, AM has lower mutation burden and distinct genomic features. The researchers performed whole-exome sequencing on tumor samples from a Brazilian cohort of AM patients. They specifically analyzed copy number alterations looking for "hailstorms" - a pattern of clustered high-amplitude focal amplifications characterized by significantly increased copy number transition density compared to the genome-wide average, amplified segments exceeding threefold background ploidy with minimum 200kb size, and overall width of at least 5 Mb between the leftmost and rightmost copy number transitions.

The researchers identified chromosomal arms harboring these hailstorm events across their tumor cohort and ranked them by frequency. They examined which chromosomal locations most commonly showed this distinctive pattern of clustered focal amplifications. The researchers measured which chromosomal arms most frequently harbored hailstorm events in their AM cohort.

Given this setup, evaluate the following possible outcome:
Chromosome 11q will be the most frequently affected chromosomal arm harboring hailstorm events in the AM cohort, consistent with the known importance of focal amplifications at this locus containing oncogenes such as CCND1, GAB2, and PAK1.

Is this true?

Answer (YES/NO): YES